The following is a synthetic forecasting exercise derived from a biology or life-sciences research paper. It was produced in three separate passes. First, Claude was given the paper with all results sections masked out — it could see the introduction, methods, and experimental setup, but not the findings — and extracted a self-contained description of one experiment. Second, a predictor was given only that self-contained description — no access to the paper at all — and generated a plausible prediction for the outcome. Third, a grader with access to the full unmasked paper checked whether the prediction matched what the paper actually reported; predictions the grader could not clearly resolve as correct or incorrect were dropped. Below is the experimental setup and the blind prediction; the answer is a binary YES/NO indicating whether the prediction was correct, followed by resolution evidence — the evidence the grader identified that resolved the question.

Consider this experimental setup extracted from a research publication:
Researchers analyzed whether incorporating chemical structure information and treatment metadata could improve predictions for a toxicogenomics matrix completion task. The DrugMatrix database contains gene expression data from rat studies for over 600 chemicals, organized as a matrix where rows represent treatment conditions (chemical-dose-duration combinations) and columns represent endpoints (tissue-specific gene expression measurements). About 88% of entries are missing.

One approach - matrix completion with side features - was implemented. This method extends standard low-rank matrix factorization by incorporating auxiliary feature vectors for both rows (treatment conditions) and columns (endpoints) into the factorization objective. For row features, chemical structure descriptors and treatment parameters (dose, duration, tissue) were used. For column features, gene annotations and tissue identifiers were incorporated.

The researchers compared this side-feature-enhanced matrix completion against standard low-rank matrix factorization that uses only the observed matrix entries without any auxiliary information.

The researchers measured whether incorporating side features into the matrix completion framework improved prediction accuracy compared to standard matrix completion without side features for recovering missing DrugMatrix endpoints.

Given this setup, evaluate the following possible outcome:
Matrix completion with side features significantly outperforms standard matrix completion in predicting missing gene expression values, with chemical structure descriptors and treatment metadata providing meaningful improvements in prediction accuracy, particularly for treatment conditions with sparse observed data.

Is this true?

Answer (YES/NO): NO